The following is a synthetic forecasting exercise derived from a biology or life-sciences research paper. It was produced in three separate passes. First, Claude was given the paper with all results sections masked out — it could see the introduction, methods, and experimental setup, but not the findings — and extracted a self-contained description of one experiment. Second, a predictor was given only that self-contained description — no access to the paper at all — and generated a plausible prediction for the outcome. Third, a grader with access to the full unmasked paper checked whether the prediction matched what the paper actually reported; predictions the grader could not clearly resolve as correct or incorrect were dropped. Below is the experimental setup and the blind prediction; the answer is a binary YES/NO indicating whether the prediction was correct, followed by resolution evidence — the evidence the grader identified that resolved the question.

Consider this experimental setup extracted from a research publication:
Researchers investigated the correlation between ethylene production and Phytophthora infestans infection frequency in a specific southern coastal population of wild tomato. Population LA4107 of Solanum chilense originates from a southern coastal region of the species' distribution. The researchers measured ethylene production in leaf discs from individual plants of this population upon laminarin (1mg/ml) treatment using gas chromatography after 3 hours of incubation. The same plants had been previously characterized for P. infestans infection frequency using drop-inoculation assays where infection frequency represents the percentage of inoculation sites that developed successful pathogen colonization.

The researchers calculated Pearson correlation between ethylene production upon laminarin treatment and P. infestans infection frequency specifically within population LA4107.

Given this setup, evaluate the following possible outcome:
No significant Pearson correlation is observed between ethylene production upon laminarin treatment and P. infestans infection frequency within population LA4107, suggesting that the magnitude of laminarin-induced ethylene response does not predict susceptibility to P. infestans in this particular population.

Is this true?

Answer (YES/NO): NO